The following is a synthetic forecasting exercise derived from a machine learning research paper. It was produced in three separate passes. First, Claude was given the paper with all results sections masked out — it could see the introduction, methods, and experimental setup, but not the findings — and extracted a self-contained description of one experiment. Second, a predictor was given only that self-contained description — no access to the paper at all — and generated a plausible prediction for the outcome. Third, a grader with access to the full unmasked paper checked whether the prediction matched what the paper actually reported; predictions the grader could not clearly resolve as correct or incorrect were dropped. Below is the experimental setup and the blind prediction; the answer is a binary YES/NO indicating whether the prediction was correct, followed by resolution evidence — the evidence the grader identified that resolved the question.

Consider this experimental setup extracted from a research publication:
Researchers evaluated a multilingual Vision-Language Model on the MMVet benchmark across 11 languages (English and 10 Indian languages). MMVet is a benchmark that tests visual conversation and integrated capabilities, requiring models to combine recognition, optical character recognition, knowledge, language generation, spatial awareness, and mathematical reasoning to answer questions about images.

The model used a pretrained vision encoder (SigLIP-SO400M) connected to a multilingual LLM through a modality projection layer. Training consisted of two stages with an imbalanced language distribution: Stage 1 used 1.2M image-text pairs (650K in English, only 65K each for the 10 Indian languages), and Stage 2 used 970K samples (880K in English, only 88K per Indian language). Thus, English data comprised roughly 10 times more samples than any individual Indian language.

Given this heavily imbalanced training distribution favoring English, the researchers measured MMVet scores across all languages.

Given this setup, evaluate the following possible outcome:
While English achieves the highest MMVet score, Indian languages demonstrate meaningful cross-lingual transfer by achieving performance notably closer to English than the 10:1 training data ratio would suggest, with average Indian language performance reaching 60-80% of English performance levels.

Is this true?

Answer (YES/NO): NO